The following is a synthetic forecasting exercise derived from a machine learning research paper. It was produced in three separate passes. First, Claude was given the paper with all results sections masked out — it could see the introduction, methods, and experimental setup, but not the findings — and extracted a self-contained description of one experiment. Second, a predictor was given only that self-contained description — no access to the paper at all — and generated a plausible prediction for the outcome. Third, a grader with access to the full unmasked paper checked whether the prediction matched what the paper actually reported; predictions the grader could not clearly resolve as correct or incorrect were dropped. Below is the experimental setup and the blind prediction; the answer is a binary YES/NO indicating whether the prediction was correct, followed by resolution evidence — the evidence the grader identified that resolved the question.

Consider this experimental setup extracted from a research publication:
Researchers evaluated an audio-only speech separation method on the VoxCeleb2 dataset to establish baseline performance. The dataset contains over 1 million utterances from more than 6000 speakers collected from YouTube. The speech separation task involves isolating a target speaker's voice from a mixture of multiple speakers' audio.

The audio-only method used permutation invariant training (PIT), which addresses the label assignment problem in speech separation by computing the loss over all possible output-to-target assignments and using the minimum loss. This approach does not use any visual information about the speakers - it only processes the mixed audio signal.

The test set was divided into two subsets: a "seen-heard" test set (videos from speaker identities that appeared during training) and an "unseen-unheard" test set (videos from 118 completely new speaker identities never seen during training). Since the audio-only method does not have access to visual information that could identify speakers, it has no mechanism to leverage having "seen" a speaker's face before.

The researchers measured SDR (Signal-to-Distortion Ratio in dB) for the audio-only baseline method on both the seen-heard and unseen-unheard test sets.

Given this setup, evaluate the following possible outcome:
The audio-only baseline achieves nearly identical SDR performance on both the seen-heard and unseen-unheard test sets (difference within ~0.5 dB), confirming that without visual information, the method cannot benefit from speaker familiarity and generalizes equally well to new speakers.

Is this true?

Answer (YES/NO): YES